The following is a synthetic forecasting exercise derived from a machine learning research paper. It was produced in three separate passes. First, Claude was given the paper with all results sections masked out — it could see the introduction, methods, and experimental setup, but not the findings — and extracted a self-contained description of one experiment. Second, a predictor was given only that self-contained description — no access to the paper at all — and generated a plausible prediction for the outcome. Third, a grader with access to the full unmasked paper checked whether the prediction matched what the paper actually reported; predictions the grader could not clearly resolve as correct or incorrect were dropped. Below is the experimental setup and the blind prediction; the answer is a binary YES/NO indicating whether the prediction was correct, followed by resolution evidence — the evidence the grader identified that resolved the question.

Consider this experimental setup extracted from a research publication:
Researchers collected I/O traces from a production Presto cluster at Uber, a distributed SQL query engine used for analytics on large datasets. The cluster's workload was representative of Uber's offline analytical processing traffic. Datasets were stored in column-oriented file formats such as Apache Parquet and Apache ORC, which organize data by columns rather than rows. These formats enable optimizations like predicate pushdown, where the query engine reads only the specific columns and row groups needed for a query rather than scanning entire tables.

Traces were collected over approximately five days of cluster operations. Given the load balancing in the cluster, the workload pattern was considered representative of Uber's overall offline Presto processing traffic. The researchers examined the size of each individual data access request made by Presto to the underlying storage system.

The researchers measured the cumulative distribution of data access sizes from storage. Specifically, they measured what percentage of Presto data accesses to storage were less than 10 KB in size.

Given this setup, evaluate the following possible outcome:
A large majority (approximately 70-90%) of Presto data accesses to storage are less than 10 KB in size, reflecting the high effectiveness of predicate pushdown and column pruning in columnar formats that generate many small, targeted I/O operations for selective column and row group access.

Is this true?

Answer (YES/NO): NO